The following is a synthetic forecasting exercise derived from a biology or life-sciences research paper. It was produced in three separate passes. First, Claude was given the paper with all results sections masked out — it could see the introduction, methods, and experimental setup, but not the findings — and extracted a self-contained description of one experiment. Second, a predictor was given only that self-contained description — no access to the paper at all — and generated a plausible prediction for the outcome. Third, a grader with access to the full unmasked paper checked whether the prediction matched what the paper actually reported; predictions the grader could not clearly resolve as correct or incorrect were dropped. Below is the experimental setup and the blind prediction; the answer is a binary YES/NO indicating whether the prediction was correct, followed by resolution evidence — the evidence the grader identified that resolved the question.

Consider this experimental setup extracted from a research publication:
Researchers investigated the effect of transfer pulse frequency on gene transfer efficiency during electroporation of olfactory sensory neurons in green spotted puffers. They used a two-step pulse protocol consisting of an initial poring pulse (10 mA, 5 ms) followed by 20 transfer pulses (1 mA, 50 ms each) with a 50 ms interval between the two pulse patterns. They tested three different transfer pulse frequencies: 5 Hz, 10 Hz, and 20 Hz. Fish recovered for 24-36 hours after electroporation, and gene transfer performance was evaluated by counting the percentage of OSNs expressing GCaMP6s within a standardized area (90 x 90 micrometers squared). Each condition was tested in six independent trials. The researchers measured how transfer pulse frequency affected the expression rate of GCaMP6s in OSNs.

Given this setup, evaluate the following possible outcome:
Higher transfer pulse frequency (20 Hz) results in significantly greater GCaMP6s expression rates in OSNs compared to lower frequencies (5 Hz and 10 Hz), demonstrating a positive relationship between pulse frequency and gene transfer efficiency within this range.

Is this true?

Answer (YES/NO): YES